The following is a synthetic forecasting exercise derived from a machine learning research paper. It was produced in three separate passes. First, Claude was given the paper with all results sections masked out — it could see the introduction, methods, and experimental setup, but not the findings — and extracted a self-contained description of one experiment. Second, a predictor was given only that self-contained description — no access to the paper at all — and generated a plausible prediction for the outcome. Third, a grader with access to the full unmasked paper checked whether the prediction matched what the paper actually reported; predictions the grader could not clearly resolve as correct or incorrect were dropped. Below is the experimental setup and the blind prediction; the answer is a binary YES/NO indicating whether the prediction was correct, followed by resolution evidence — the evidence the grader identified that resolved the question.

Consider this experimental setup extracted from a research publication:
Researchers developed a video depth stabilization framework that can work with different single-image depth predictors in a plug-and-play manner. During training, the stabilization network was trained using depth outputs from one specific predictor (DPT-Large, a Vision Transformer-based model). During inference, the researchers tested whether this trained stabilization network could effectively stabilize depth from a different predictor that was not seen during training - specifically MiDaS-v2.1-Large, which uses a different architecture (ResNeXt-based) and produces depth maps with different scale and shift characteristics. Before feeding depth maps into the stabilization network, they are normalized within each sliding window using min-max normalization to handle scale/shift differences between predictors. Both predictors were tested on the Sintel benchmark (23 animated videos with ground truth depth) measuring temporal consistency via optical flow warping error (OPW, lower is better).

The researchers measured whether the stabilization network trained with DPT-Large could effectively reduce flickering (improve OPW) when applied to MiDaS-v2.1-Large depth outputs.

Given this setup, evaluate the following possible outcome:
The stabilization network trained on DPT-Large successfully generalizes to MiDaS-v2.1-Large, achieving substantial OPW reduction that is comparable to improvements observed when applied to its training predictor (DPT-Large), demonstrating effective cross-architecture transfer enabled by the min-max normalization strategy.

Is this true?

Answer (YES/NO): YES